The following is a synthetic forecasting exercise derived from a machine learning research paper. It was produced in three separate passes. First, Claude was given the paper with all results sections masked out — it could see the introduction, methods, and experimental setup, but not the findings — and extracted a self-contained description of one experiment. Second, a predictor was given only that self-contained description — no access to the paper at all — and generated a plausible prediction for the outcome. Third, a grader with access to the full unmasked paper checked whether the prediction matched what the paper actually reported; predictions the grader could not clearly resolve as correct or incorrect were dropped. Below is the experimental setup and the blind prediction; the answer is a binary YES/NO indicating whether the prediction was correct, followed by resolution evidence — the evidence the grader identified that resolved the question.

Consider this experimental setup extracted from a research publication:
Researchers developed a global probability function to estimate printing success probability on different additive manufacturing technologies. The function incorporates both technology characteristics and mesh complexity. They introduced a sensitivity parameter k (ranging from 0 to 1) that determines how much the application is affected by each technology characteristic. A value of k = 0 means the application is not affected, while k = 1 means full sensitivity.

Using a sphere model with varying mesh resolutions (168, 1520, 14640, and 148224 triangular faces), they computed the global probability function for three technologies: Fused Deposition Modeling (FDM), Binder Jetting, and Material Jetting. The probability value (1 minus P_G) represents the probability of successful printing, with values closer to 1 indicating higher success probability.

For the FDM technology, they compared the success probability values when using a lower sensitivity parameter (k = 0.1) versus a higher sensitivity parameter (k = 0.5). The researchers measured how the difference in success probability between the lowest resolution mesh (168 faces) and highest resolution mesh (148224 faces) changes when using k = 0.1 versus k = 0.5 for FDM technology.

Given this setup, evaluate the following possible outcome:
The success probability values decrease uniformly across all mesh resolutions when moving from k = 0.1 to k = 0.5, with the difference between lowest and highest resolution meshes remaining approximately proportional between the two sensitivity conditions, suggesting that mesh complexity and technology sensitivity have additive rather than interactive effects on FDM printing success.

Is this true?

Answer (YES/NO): NO